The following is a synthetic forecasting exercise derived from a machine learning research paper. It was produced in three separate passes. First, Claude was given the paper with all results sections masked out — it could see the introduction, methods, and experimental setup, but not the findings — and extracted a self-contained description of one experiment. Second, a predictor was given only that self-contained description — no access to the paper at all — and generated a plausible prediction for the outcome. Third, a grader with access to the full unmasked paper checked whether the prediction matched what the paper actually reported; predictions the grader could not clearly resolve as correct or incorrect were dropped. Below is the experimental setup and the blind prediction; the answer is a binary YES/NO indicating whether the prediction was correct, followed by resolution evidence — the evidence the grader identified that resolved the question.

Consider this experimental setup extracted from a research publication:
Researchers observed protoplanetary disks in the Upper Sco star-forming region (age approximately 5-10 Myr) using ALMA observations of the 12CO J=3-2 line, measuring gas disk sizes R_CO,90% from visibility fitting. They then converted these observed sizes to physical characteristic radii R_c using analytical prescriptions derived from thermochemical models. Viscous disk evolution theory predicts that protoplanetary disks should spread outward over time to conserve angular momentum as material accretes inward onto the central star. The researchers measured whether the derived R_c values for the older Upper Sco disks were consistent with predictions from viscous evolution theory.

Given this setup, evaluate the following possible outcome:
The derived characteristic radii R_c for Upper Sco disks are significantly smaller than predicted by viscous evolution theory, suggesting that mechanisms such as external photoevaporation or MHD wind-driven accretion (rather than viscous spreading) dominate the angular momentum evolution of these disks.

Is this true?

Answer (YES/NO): NO